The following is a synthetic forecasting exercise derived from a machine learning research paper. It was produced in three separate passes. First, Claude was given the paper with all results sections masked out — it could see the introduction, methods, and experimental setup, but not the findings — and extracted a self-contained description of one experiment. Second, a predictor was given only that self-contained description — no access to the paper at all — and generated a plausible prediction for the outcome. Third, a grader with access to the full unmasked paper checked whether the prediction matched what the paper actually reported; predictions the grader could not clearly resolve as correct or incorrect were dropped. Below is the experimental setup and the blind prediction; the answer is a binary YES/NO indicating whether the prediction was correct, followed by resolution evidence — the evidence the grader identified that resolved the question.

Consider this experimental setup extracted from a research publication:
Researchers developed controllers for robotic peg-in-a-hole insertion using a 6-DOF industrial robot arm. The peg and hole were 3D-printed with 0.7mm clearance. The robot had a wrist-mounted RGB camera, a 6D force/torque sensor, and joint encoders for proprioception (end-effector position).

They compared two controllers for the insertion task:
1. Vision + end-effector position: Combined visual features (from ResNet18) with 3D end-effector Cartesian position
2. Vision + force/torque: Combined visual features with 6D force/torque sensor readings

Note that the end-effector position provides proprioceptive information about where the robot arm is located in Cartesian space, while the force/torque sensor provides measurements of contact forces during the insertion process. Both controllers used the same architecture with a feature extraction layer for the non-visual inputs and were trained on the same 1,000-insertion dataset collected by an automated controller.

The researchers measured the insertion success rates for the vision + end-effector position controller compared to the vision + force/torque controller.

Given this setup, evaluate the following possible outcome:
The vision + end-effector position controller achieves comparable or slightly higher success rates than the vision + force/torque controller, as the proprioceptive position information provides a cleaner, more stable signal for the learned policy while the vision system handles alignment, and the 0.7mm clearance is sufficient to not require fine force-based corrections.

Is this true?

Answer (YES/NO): NO